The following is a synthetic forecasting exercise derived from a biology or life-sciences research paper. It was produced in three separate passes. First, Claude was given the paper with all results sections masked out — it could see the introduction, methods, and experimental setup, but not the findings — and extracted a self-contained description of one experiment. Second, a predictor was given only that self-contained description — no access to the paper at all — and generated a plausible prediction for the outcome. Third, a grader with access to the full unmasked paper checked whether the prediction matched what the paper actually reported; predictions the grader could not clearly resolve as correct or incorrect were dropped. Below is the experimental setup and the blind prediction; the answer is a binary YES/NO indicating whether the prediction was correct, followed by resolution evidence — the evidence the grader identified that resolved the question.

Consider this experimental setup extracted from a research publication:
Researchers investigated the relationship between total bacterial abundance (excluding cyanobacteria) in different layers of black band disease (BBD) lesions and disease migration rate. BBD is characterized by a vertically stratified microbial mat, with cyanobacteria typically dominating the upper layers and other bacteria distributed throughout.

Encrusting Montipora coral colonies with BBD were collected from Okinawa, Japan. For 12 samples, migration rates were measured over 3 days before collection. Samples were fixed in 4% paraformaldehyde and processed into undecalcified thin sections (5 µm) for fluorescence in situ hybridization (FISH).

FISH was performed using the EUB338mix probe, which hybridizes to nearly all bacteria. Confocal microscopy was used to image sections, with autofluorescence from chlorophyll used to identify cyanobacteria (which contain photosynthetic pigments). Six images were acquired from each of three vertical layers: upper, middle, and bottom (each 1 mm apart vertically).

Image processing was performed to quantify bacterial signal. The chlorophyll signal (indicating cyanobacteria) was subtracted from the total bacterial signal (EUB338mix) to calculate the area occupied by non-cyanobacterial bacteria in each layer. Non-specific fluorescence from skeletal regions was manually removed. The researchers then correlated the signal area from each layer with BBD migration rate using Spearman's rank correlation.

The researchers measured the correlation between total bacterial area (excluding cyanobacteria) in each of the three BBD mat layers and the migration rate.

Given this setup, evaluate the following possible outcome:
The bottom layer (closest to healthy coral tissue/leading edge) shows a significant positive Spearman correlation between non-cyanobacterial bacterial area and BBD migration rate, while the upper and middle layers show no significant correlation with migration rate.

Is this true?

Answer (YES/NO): YES